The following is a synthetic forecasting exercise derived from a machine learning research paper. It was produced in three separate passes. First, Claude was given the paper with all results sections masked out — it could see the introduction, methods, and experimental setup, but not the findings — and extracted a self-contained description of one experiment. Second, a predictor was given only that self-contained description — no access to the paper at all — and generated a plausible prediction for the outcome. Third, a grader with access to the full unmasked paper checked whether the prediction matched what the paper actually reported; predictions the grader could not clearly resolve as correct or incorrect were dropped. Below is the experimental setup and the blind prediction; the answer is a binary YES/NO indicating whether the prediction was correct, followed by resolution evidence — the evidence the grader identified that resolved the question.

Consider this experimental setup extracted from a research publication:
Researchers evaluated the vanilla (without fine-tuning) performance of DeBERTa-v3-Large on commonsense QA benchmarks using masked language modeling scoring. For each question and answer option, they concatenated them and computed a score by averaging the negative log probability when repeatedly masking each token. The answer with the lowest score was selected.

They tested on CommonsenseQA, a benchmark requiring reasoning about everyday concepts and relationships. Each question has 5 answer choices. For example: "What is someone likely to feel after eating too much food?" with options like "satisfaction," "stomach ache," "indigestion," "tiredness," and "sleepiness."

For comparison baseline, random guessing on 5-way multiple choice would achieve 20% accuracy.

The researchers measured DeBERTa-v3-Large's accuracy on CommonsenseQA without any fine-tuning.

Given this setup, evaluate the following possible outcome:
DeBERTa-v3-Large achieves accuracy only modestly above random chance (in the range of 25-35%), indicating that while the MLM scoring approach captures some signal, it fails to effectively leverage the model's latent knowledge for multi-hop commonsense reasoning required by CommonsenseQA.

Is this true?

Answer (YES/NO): YES